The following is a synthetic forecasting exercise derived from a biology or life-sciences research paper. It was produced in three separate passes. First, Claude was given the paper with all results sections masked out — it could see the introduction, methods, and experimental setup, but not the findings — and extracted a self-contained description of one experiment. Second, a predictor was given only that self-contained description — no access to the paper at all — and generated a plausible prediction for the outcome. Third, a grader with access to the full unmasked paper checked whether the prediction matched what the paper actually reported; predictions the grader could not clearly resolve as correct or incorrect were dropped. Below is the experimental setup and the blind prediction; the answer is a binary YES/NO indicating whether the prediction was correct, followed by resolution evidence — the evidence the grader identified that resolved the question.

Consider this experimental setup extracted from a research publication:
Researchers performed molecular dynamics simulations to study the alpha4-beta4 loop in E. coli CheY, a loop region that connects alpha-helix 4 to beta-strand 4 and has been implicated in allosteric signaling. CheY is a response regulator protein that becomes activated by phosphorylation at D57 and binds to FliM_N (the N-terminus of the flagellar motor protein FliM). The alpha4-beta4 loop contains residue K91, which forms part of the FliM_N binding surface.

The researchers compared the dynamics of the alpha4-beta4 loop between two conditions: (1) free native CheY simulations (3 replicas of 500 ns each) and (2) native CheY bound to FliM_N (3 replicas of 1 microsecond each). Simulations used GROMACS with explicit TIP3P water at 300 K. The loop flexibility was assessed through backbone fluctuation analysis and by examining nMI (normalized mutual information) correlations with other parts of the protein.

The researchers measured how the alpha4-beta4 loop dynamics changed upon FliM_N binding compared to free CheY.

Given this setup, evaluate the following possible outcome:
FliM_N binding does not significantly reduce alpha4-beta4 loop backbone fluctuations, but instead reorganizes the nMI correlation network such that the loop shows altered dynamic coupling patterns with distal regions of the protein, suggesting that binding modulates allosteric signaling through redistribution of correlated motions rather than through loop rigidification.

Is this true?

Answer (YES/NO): NO